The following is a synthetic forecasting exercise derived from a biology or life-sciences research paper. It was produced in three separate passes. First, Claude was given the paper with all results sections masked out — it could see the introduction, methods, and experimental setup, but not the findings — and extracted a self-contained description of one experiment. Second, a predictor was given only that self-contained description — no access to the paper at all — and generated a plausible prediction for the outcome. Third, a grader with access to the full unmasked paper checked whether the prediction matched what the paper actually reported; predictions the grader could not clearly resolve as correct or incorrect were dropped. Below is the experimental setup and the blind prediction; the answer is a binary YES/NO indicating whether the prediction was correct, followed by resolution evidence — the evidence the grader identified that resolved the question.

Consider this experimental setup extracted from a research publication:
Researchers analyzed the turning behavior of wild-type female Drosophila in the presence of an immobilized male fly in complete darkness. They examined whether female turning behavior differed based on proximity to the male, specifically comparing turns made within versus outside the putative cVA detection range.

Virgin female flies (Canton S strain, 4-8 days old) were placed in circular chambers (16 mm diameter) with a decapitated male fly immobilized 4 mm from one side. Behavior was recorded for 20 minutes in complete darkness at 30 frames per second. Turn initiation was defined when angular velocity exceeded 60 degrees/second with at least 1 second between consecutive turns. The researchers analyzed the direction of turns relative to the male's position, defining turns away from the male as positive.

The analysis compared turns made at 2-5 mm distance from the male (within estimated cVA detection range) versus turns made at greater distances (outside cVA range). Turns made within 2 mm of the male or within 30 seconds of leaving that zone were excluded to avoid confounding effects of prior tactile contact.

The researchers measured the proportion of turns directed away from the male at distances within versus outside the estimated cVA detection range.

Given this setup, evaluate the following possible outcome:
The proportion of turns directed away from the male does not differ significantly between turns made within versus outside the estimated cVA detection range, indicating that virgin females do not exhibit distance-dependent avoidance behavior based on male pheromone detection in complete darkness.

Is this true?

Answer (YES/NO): NO